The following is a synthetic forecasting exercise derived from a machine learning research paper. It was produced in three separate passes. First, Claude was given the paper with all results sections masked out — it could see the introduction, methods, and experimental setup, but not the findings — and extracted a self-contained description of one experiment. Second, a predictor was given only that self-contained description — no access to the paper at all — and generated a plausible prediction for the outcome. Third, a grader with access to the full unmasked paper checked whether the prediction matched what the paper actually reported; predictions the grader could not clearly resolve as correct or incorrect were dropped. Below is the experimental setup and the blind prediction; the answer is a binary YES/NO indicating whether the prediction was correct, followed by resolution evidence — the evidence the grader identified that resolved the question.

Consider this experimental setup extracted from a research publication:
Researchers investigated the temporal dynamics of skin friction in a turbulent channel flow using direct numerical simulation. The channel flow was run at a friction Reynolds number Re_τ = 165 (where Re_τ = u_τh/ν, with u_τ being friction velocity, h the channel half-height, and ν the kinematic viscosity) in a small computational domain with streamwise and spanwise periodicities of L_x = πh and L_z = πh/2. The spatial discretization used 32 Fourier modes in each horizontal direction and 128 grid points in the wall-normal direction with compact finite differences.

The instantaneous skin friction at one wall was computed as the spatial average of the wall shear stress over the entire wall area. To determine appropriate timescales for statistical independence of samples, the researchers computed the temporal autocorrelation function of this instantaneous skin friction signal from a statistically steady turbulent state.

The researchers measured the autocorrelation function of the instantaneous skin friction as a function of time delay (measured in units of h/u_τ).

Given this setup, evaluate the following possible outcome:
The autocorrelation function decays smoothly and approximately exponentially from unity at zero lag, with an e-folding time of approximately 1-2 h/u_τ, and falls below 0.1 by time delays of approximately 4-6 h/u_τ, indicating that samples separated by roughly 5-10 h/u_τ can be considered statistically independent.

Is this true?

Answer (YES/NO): NO